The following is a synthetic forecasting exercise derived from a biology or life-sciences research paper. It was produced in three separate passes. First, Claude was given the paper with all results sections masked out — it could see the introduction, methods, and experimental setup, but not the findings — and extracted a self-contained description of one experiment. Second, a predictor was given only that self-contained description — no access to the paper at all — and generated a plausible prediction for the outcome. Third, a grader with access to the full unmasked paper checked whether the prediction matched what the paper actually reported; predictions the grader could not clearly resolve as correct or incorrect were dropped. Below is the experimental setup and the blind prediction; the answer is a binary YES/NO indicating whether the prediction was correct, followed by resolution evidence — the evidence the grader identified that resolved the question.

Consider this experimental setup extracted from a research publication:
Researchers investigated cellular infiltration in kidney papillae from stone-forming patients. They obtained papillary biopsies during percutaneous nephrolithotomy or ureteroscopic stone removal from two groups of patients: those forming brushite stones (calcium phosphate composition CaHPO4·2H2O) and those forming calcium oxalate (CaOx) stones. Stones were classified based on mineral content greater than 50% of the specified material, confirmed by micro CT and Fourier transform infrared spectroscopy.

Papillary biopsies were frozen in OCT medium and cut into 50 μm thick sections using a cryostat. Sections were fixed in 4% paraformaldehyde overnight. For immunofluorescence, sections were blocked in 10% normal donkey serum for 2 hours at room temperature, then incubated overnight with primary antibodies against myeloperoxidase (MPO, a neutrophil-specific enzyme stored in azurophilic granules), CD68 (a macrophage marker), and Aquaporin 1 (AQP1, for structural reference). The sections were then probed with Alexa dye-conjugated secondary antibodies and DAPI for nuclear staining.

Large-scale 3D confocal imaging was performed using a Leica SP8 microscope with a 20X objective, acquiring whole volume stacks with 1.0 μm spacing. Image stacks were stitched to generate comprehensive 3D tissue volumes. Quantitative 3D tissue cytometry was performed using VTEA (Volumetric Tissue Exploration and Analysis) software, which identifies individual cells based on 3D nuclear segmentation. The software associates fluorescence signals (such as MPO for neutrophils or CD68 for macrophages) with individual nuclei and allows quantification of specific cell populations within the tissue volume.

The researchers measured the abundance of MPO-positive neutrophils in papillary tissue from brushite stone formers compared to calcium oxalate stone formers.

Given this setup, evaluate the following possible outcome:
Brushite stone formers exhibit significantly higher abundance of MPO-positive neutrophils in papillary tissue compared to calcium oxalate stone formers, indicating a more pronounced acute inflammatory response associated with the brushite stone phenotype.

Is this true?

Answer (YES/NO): YES